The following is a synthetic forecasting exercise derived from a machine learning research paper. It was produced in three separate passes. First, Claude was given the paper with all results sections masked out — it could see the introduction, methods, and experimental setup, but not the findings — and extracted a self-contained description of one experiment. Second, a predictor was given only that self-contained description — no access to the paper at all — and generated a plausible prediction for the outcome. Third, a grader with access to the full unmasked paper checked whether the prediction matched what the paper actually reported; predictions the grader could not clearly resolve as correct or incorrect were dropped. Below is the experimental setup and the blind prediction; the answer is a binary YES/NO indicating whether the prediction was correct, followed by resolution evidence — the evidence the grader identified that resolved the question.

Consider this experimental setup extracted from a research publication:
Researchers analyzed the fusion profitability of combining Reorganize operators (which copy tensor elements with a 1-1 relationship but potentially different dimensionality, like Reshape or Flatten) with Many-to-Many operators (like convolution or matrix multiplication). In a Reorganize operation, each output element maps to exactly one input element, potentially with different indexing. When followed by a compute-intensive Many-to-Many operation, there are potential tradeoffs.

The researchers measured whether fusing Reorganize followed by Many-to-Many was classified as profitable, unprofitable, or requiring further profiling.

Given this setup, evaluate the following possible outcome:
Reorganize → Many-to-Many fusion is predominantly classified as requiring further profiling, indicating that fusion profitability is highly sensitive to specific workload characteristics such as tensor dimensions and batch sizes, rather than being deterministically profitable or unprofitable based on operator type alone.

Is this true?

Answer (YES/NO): NO